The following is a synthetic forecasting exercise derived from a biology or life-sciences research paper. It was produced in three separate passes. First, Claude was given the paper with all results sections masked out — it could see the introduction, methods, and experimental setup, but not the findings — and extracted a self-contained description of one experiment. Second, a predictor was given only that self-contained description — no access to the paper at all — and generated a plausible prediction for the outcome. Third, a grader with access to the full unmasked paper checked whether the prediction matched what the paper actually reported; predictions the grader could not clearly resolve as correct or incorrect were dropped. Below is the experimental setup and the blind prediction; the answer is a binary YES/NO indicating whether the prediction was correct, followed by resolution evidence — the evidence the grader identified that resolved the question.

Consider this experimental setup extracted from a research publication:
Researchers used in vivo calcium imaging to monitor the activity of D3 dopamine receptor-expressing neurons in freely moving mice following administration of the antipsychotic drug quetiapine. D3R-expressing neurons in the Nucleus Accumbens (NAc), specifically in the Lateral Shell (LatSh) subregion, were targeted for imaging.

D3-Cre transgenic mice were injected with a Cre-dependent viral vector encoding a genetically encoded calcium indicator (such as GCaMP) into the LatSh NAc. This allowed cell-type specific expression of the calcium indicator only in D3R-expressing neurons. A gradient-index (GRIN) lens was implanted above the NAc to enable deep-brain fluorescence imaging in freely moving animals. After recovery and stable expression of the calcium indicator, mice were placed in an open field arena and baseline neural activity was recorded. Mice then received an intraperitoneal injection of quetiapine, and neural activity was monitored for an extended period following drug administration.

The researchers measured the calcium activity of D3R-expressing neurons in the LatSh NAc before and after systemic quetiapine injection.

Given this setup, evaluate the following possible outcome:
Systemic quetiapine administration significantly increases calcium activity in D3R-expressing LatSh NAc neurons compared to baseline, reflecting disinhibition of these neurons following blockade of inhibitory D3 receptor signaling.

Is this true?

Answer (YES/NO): NO